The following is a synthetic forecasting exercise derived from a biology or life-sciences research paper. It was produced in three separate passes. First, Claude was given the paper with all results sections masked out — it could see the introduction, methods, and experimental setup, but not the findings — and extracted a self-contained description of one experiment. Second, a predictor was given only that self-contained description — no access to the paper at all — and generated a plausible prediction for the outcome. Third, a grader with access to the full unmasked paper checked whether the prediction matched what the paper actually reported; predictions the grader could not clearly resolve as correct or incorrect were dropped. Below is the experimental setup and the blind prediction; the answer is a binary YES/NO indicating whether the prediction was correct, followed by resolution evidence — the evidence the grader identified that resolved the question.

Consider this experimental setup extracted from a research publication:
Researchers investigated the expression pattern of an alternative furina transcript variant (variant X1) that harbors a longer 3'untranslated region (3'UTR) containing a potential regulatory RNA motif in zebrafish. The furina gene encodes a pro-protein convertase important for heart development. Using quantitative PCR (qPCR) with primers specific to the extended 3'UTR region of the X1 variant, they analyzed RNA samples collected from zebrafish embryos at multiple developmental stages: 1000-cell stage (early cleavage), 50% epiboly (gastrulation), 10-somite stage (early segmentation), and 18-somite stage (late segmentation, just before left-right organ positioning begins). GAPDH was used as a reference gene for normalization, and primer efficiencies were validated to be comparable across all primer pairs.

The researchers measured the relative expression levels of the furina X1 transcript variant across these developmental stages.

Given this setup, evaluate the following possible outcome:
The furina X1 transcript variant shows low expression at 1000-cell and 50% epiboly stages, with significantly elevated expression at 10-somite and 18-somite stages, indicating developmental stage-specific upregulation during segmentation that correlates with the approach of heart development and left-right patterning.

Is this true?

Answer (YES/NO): NO